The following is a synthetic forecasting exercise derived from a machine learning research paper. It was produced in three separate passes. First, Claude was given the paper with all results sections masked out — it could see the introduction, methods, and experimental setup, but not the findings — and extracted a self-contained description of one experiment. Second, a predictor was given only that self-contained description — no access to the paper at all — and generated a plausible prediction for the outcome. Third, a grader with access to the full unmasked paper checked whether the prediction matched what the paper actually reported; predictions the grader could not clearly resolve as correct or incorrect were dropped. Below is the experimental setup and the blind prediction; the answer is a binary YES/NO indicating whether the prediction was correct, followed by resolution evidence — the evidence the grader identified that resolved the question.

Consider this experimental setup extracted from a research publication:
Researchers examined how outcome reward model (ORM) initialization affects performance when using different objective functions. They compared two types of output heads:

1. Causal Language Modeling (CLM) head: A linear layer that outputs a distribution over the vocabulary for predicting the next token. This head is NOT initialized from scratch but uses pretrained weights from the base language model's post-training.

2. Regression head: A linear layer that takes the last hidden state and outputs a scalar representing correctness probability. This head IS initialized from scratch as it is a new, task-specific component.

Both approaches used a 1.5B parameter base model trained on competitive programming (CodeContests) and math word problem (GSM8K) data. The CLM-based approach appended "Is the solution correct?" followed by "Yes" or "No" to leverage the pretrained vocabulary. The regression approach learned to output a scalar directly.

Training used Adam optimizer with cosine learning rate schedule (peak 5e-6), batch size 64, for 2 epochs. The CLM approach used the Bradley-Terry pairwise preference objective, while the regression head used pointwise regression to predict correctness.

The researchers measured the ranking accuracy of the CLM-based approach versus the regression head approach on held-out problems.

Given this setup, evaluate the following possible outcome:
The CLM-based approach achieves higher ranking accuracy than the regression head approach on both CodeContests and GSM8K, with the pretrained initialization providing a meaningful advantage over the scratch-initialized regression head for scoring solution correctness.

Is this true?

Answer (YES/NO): NO